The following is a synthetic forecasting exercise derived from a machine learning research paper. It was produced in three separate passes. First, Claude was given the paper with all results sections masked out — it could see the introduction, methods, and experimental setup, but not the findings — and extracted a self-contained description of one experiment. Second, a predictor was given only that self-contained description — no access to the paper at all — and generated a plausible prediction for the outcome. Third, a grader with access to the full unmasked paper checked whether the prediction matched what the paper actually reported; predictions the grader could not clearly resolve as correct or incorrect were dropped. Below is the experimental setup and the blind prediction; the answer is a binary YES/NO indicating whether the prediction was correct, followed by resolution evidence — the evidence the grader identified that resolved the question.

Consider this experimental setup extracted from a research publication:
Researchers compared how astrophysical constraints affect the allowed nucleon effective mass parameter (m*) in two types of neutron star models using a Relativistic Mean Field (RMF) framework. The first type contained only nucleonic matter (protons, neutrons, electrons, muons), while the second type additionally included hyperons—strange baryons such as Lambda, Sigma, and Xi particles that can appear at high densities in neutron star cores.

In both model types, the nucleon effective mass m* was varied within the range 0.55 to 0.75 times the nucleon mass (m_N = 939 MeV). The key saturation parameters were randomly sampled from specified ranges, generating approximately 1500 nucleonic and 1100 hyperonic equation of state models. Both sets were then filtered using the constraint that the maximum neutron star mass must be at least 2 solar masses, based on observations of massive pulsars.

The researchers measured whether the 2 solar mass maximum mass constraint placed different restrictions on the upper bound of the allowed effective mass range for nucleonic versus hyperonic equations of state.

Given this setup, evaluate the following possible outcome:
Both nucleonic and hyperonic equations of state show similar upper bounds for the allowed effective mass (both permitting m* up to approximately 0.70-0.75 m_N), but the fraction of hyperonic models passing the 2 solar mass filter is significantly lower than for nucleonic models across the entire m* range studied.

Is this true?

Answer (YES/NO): NO